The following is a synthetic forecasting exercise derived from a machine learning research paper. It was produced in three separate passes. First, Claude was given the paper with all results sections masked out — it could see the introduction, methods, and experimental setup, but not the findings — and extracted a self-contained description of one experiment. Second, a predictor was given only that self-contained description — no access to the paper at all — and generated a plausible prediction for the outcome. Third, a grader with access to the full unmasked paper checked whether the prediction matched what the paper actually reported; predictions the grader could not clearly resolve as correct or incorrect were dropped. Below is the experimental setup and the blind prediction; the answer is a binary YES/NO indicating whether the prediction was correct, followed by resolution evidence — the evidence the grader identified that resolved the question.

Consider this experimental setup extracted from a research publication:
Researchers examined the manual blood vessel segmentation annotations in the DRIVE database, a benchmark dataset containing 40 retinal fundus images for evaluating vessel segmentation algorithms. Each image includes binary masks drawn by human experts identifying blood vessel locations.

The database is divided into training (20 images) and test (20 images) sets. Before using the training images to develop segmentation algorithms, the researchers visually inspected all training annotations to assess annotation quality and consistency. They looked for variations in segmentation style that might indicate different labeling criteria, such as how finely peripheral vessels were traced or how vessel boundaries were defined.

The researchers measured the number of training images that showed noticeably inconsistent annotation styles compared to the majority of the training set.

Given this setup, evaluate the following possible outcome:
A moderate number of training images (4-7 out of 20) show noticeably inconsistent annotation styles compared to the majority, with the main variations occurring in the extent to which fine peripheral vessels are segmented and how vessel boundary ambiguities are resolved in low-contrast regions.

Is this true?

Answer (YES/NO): NO